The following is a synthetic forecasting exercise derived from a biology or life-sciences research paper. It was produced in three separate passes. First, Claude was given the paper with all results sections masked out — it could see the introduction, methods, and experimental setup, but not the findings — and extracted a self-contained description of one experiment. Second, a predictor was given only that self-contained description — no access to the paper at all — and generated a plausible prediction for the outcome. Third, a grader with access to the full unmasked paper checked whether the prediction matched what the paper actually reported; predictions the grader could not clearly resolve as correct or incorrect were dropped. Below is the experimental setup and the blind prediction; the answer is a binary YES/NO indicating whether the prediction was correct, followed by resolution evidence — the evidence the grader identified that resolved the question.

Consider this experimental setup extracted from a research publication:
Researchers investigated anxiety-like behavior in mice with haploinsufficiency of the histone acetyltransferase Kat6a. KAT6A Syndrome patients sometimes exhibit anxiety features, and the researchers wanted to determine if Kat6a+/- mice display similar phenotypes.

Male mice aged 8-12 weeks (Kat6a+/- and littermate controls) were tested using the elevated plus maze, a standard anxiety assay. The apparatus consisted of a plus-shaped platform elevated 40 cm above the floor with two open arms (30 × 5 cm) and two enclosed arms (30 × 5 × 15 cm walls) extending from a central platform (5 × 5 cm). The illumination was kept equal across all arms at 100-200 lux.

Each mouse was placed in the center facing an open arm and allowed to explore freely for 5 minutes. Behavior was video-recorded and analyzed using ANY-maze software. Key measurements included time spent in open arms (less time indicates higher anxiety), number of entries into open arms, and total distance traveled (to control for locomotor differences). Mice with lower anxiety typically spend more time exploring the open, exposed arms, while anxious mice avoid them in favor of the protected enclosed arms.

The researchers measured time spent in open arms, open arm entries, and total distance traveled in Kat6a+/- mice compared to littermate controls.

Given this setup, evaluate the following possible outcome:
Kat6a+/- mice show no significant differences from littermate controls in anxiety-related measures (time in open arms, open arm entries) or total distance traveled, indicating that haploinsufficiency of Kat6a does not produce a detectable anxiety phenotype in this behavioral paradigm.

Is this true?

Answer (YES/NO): NO